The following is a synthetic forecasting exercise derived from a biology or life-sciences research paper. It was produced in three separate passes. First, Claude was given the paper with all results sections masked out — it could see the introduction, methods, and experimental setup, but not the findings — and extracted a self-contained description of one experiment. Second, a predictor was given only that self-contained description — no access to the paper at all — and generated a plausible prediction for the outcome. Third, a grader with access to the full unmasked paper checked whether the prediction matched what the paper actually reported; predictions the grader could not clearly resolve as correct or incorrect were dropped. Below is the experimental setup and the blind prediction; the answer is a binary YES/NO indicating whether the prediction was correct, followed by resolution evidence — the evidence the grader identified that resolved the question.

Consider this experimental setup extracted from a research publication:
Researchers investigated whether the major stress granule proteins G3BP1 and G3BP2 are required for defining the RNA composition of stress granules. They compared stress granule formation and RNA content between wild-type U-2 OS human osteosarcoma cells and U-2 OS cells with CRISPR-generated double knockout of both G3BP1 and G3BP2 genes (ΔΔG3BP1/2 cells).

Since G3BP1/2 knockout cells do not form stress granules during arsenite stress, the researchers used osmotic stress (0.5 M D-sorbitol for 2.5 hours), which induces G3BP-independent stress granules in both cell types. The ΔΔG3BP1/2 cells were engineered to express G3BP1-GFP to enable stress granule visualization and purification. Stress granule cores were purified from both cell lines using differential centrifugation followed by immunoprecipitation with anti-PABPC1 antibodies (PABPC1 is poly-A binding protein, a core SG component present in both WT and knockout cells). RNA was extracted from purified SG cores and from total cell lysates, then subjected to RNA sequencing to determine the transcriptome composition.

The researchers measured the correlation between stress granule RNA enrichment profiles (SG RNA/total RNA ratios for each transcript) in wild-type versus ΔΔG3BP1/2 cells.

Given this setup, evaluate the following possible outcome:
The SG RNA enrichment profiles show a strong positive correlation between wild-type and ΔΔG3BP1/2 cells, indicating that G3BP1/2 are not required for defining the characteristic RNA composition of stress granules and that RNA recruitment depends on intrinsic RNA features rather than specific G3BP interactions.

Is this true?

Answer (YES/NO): YES